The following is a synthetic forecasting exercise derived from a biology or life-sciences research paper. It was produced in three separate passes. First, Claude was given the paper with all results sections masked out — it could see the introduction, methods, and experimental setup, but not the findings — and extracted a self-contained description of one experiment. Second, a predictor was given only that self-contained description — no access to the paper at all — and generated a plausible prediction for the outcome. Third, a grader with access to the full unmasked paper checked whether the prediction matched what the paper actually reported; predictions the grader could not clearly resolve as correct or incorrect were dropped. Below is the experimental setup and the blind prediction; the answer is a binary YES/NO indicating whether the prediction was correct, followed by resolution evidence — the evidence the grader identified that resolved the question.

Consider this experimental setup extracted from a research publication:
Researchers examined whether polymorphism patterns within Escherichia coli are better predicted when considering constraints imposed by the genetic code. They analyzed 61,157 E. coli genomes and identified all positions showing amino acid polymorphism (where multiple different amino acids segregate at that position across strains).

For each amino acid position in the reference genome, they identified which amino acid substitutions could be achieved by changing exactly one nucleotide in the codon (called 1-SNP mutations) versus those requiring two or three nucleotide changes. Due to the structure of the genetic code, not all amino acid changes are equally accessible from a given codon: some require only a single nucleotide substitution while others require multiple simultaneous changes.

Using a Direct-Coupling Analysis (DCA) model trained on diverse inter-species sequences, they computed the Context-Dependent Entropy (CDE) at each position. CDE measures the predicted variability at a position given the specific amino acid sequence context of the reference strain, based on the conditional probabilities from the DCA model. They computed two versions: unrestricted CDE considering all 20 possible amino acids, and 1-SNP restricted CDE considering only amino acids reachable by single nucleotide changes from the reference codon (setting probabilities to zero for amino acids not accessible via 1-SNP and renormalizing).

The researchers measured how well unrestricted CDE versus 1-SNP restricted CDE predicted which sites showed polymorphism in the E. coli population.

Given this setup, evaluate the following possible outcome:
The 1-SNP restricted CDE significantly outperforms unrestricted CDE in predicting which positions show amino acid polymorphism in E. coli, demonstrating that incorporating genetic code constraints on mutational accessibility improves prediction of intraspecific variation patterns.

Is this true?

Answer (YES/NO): NO